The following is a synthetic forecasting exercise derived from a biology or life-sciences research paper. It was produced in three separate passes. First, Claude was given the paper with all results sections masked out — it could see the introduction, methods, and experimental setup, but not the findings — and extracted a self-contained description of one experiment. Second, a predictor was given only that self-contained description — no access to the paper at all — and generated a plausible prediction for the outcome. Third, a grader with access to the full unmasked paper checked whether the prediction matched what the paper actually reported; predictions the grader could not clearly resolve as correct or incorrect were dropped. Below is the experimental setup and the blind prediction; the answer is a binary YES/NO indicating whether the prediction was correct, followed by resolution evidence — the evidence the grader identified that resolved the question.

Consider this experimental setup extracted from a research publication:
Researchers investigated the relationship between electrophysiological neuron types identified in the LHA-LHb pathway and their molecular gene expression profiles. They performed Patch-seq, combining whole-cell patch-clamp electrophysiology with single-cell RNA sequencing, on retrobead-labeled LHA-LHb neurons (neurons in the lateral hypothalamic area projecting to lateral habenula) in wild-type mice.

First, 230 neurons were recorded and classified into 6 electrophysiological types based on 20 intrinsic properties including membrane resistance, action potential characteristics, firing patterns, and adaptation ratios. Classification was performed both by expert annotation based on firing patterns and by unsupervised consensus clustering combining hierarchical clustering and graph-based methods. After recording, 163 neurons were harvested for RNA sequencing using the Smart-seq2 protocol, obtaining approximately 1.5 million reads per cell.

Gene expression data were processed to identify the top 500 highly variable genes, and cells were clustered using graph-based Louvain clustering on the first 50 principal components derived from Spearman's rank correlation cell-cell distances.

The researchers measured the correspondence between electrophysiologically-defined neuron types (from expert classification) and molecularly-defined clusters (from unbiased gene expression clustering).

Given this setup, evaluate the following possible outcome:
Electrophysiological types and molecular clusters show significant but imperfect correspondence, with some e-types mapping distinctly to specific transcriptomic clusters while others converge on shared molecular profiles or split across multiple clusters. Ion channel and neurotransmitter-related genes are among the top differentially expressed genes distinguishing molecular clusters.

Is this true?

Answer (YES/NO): NO